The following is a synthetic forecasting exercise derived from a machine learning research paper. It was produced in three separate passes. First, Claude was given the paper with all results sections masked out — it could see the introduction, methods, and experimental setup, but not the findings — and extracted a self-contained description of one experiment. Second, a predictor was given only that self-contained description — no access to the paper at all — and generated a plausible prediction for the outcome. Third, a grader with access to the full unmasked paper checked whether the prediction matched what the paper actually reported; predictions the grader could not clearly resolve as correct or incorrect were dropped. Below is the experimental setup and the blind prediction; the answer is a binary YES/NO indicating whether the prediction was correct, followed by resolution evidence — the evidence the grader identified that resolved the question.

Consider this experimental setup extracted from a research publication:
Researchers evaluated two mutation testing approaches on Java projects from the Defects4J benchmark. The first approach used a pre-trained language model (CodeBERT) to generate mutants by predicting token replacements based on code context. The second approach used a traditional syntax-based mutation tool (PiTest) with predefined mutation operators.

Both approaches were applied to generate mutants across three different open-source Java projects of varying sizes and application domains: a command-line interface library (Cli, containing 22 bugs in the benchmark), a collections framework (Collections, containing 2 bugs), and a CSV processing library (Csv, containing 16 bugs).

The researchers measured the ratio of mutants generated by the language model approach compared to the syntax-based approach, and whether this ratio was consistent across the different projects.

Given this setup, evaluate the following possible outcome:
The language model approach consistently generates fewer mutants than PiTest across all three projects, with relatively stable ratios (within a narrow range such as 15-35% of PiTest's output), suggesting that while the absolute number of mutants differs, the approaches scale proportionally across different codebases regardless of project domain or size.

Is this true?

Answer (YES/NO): YES